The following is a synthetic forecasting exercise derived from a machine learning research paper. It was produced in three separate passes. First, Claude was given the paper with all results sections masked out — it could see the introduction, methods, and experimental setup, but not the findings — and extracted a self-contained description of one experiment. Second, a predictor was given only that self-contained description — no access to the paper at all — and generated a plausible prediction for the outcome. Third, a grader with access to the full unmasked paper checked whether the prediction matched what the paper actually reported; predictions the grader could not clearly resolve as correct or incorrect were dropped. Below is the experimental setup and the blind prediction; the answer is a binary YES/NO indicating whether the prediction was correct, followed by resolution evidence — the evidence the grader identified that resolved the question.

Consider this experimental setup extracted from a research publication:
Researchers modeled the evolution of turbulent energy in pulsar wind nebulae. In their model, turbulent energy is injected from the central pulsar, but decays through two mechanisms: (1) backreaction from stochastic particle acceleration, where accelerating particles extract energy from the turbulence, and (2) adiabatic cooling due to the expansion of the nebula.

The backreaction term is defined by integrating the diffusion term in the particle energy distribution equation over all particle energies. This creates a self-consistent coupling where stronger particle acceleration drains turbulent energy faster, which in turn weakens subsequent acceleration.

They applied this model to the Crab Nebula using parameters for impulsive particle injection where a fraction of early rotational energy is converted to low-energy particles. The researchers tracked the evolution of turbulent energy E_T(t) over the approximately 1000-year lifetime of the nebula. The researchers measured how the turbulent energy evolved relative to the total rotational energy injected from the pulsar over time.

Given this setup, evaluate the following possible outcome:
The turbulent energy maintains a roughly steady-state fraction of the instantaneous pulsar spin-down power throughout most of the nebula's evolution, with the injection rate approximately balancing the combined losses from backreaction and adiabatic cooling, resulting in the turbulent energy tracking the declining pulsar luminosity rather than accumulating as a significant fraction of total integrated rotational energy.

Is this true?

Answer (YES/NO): NO